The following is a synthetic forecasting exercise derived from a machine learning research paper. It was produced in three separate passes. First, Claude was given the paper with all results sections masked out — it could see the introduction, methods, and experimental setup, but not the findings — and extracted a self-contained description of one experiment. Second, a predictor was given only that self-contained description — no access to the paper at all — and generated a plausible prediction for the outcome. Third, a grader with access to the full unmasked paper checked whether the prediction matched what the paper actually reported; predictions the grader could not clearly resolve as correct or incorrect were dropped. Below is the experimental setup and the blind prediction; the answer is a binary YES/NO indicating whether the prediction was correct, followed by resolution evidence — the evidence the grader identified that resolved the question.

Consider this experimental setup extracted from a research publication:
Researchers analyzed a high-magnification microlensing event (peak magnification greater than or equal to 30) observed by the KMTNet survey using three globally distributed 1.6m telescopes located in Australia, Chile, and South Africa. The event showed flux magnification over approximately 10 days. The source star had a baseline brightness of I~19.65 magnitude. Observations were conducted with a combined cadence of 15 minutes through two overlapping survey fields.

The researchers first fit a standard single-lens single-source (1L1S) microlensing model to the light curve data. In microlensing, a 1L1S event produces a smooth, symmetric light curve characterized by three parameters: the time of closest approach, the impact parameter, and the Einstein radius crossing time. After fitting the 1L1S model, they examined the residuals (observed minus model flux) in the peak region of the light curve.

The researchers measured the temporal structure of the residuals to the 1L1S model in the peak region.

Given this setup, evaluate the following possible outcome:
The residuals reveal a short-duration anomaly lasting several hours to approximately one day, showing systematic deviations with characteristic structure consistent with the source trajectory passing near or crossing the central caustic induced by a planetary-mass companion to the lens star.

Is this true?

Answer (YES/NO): YES